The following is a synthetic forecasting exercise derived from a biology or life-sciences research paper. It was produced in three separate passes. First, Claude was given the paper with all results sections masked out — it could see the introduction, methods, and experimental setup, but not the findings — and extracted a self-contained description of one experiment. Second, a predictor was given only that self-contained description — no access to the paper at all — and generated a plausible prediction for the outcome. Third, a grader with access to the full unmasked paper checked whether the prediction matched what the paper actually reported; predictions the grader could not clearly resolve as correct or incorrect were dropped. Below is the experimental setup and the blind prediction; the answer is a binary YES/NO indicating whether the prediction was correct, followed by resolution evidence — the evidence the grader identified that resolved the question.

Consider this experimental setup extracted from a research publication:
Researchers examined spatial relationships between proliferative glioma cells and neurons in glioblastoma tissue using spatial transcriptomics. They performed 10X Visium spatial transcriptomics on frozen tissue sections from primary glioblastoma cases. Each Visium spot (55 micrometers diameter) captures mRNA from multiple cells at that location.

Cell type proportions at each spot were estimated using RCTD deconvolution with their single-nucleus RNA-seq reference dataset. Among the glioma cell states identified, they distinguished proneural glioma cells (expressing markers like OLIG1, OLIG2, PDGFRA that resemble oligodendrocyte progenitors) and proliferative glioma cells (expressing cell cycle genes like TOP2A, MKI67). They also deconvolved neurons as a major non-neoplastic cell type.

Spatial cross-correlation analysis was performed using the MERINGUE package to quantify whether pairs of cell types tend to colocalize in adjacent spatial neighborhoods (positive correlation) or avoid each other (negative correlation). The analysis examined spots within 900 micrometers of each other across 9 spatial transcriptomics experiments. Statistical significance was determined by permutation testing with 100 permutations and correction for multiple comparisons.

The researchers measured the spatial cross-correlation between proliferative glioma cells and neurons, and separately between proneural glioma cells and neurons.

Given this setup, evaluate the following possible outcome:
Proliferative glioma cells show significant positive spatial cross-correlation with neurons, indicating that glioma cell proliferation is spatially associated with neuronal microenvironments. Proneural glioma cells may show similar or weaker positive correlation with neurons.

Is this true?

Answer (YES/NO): NO